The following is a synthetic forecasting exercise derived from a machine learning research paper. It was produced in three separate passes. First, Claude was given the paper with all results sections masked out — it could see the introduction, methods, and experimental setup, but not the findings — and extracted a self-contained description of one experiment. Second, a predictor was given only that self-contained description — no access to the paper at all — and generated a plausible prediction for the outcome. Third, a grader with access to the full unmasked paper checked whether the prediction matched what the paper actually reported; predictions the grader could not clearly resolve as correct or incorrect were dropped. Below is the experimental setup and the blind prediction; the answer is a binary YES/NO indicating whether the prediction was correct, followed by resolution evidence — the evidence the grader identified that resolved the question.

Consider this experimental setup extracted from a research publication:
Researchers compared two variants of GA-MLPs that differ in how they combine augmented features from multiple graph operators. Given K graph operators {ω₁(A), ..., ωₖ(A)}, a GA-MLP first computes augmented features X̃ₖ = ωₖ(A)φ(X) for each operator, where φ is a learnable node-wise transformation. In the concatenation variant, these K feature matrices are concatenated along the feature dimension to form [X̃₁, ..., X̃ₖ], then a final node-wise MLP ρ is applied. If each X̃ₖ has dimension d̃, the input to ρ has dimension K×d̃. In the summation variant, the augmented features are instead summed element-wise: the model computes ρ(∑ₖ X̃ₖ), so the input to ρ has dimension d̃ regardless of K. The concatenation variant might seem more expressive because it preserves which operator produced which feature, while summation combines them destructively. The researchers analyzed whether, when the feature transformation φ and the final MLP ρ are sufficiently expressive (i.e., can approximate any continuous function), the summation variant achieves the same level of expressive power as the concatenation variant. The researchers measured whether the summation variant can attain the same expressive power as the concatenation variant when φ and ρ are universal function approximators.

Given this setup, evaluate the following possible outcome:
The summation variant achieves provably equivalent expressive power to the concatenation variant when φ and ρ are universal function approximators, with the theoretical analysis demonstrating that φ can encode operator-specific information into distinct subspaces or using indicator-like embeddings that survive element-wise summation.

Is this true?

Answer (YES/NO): NO